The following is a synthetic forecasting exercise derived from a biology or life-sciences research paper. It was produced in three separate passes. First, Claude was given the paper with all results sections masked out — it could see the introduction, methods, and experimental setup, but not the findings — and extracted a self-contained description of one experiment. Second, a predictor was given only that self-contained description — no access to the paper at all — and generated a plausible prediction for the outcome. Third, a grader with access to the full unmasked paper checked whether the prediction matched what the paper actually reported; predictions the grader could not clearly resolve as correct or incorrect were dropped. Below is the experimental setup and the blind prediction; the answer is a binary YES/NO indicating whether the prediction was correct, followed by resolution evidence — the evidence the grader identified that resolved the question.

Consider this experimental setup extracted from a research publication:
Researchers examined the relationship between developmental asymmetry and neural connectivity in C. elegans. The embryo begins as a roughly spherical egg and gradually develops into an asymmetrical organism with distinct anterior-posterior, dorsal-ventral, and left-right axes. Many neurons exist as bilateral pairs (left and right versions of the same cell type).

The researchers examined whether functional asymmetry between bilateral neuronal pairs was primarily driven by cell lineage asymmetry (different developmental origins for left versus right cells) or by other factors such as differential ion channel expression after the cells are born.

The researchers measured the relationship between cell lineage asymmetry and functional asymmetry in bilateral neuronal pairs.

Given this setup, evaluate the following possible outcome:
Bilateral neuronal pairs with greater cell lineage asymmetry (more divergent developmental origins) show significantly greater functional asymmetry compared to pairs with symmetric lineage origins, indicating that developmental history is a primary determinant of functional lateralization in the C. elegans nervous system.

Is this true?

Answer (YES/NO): NO